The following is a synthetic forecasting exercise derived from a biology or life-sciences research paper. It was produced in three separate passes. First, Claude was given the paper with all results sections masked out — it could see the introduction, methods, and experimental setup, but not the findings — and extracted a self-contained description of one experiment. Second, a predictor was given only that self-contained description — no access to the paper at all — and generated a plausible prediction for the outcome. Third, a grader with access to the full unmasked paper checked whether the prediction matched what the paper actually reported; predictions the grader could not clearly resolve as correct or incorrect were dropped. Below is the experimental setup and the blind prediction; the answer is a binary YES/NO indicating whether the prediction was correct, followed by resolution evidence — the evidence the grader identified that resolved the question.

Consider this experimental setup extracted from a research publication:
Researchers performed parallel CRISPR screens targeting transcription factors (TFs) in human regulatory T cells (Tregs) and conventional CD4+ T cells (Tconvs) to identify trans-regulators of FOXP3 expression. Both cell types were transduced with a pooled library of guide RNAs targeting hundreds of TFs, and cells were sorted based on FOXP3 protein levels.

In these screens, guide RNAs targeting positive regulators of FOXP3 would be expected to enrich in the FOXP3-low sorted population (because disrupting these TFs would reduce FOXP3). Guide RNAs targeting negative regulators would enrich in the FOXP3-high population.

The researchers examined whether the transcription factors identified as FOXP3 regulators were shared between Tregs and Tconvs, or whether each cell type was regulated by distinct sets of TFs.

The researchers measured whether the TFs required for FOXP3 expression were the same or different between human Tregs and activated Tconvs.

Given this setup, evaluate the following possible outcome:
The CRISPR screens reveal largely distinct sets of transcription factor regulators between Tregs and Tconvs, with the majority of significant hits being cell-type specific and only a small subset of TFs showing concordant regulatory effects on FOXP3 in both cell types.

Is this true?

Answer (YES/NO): YES